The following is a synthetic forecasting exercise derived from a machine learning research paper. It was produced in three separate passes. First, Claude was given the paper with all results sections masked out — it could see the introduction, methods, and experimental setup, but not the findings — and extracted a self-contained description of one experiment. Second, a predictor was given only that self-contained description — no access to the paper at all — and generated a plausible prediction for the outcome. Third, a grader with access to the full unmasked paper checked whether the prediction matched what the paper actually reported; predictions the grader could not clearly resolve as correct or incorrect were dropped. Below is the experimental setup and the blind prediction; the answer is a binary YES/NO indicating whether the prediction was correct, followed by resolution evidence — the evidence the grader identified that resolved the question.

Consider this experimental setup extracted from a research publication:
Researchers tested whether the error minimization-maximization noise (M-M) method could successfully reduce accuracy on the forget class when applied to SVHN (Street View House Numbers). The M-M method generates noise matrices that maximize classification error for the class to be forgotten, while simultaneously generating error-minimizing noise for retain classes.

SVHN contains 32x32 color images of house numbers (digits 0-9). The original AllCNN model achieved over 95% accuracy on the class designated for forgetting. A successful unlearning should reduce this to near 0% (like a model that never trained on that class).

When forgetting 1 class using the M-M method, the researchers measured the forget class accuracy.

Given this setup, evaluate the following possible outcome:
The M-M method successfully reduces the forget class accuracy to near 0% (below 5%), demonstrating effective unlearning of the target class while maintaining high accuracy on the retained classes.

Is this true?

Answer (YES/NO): NO